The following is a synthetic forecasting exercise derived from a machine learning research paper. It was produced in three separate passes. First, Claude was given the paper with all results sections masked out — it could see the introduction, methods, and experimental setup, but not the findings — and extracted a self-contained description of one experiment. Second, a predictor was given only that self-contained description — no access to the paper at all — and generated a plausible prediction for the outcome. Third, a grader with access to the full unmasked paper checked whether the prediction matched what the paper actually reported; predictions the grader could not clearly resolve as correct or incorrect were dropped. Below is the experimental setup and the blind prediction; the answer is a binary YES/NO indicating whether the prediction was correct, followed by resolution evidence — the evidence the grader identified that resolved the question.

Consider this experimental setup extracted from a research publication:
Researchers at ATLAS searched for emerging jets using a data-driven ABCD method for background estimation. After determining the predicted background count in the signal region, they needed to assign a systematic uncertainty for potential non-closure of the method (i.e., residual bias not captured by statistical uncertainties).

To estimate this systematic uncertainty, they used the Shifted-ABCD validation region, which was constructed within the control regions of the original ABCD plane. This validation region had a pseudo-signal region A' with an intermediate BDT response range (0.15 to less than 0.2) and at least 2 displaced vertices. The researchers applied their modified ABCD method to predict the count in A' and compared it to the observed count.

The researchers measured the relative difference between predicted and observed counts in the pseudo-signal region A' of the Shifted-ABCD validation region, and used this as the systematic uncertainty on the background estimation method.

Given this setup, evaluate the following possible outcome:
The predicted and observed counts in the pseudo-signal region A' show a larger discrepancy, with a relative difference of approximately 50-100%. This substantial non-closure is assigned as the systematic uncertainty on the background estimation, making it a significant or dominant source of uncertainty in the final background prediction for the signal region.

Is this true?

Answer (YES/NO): NO